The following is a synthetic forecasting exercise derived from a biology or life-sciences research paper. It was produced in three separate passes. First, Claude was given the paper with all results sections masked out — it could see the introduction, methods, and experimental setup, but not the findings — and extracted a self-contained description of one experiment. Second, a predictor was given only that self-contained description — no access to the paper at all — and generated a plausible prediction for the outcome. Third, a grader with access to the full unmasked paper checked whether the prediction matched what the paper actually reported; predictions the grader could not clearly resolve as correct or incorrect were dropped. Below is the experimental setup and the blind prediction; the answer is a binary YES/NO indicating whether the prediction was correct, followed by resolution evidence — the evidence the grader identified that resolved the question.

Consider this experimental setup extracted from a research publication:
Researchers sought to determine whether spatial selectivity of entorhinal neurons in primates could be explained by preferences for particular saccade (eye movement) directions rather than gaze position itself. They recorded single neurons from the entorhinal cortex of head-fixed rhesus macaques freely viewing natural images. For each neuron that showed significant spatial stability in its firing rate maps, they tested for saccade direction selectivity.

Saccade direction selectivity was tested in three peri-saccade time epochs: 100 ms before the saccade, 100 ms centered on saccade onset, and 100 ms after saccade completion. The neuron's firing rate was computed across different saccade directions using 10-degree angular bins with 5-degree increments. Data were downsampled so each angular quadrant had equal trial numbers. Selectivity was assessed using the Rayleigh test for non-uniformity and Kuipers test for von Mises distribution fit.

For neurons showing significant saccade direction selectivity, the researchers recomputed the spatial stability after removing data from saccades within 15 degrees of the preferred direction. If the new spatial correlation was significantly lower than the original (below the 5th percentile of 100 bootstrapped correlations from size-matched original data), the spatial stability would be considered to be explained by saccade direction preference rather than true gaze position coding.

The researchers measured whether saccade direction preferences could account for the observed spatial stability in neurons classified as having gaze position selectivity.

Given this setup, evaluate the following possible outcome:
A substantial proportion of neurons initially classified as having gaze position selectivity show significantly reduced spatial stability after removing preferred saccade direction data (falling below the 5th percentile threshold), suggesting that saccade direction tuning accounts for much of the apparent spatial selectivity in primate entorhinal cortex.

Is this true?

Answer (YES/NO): NO